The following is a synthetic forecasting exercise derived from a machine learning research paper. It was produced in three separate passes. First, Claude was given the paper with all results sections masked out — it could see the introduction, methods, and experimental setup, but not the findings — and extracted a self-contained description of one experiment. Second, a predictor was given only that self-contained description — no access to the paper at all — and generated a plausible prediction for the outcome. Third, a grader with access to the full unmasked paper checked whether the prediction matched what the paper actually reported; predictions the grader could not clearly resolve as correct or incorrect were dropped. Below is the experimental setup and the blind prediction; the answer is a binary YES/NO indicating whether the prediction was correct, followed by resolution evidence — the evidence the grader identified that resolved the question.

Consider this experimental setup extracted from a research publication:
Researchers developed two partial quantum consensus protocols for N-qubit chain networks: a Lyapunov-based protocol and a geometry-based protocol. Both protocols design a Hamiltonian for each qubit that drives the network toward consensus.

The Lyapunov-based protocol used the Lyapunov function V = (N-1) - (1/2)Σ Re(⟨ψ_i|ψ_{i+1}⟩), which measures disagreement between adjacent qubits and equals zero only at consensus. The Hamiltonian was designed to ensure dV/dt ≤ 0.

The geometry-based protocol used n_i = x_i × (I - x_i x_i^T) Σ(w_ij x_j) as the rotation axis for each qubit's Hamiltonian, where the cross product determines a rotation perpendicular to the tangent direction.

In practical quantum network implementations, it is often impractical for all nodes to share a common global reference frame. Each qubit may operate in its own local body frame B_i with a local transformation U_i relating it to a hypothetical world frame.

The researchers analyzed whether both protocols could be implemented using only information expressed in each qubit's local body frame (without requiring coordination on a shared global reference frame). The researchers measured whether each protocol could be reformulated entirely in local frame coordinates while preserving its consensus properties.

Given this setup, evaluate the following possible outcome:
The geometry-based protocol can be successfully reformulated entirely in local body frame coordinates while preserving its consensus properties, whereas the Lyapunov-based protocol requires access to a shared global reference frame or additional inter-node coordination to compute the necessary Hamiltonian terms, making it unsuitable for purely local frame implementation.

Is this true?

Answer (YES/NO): NO